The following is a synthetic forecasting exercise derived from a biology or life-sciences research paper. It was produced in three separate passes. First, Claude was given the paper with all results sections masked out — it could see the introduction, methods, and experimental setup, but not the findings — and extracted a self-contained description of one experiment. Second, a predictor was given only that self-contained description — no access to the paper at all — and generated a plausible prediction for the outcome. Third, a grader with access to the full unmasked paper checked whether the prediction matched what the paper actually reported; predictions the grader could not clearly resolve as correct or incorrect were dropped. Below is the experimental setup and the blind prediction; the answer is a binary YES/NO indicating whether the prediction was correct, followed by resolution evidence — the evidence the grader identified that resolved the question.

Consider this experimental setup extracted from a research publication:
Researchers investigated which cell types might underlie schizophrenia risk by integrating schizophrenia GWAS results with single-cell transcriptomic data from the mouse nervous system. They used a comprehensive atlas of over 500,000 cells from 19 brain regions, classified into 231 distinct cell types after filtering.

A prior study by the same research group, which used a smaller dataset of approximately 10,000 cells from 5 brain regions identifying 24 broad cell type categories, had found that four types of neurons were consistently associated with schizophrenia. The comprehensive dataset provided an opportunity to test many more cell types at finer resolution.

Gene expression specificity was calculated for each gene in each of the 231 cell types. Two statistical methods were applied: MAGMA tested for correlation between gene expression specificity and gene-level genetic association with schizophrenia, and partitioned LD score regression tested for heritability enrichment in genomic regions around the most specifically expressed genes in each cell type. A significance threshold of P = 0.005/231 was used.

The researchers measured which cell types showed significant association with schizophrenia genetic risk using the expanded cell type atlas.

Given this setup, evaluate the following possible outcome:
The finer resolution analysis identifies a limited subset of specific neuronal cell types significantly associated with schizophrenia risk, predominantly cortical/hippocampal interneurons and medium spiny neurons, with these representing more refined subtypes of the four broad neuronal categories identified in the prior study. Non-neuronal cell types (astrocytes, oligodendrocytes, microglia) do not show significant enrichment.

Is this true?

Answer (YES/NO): NO